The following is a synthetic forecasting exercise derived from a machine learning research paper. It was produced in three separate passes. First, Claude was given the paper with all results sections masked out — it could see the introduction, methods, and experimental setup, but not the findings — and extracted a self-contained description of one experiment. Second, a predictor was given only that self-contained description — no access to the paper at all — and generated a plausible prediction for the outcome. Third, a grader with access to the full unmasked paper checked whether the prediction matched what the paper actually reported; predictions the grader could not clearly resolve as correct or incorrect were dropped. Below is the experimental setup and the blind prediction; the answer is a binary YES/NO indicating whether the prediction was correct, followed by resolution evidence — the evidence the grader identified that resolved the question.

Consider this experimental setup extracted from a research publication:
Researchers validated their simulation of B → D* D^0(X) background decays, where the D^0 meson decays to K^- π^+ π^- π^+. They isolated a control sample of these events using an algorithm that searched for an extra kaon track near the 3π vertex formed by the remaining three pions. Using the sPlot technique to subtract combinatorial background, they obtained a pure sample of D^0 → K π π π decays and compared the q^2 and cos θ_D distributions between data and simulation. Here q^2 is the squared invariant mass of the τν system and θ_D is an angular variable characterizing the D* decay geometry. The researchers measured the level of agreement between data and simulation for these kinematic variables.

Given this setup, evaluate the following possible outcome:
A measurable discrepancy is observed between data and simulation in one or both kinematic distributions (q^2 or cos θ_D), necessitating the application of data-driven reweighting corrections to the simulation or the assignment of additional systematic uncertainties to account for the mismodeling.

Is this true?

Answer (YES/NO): YES